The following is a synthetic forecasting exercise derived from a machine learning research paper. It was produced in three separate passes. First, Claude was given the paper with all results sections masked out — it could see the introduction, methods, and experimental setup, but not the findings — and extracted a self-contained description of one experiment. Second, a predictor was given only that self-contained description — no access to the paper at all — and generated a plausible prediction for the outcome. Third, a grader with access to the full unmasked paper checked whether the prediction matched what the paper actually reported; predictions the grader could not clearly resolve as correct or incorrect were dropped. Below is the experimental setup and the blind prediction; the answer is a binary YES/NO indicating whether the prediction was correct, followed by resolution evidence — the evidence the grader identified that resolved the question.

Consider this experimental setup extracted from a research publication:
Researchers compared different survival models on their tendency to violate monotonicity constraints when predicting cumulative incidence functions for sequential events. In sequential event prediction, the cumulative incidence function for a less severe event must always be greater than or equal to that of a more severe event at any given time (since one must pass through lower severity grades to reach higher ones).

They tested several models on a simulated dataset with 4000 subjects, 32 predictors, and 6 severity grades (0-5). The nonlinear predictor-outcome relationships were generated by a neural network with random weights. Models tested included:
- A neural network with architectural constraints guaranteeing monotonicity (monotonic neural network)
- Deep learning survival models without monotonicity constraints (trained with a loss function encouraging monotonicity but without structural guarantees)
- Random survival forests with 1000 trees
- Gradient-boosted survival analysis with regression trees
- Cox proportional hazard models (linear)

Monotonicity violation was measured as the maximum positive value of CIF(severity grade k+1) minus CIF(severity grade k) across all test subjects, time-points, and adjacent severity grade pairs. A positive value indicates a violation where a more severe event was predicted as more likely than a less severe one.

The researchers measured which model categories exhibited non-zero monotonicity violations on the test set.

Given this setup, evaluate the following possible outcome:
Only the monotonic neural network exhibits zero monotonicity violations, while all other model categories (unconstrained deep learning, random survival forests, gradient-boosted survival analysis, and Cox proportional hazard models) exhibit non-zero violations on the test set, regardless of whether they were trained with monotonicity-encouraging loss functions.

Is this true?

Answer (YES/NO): NO